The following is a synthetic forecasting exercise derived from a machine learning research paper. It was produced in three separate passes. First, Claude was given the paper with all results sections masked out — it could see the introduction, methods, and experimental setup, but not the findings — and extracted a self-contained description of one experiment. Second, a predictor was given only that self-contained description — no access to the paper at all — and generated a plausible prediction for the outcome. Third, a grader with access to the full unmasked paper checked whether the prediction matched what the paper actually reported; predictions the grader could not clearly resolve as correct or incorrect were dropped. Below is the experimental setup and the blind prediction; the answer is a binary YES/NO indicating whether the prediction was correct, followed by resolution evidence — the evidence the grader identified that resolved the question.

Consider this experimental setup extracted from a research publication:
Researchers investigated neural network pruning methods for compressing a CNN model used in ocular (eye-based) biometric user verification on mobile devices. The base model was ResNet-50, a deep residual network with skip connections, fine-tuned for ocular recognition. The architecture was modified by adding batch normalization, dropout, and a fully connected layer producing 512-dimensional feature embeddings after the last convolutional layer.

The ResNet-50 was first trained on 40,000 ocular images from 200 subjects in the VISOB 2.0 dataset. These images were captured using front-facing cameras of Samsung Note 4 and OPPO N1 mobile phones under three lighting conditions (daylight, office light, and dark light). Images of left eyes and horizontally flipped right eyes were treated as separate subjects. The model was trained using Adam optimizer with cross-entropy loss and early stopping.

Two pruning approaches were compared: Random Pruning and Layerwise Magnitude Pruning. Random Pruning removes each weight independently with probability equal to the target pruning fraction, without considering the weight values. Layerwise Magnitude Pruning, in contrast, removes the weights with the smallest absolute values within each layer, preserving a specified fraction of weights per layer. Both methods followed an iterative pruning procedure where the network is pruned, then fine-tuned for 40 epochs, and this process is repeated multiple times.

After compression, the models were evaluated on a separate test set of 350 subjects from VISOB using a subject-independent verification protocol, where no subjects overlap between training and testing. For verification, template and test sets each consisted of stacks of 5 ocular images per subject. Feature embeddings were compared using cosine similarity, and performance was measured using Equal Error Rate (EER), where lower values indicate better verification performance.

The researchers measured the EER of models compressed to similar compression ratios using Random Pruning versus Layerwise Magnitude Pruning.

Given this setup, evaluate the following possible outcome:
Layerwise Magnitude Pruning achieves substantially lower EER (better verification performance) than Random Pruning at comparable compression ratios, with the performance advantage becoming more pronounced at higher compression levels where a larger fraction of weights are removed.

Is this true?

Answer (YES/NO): NO